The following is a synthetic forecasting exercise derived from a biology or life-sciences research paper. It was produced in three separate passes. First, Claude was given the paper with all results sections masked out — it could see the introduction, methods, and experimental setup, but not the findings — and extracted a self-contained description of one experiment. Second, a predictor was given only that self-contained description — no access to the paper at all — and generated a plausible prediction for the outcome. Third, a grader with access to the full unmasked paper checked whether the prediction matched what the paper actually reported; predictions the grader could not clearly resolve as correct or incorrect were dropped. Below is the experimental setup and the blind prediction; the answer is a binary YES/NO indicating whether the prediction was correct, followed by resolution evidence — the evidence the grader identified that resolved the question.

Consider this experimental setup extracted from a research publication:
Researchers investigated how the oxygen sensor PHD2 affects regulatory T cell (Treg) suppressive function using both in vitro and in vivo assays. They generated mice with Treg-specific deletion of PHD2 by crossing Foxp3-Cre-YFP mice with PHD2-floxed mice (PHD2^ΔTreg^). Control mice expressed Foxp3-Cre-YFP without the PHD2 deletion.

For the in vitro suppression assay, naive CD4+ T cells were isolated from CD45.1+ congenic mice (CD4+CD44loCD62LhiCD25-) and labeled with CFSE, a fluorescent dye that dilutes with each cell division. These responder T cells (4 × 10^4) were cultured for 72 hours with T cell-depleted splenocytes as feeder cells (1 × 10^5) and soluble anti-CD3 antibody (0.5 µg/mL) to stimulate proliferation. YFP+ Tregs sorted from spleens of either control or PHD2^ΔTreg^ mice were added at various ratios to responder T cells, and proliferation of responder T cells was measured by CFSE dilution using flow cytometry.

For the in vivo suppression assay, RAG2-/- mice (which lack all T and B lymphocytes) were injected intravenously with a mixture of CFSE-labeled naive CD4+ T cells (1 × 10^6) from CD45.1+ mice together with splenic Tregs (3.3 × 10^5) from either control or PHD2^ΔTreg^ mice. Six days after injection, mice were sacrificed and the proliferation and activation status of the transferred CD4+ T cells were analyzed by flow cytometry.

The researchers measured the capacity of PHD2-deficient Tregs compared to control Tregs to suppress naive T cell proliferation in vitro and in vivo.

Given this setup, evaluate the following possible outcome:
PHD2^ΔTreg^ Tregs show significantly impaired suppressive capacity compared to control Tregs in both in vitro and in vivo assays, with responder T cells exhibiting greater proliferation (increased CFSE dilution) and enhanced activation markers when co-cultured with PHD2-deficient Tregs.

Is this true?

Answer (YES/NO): NO